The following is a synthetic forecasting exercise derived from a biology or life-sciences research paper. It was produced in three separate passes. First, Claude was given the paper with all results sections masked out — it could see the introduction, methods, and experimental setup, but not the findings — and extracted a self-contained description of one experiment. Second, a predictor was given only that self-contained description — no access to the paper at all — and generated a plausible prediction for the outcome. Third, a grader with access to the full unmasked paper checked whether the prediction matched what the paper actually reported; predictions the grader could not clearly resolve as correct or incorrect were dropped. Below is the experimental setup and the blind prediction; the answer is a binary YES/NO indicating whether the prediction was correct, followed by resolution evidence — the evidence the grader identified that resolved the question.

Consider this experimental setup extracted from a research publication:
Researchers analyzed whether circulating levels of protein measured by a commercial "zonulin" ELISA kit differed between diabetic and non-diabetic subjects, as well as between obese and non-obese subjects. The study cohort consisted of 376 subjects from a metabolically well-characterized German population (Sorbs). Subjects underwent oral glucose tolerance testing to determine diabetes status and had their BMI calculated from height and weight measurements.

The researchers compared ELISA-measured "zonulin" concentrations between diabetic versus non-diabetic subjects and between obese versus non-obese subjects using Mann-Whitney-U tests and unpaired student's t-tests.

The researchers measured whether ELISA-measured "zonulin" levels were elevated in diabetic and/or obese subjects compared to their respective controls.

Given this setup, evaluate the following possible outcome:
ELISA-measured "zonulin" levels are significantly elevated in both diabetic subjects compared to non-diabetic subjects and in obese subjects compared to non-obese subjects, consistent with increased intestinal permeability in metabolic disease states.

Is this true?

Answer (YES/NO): YES